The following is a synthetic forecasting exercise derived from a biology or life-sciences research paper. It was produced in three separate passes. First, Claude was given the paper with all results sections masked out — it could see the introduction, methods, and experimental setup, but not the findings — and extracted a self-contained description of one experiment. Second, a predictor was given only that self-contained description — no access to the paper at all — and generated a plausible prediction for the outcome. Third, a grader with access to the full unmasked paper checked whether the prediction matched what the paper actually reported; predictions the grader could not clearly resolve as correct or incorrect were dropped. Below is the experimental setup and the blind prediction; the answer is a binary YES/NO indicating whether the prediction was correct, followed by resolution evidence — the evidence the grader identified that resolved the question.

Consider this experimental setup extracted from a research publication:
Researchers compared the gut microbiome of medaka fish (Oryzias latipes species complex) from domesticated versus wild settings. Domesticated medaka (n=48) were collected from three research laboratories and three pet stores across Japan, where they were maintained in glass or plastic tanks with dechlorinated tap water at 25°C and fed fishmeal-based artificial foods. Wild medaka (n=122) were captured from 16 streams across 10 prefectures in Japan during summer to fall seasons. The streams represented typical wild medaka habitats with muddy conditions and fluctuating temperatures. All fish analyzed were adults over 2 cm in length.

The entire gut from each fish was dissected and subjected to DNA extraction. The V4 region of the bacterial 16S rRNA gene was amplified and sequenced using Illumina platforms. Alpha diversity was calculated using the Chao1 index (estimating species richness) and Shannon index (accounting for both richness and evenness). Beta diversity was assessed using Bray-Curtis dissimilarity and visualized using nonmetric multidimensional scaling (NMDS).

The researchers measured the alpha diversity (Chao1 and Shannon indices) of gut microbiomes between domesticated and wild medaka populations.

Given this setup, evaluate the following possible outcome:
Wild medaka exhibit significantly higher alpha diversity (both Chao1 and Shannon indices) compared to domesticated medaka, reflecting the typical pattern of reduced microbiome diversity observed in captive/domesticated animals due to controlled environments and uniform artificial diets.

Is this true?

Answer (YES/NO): YES